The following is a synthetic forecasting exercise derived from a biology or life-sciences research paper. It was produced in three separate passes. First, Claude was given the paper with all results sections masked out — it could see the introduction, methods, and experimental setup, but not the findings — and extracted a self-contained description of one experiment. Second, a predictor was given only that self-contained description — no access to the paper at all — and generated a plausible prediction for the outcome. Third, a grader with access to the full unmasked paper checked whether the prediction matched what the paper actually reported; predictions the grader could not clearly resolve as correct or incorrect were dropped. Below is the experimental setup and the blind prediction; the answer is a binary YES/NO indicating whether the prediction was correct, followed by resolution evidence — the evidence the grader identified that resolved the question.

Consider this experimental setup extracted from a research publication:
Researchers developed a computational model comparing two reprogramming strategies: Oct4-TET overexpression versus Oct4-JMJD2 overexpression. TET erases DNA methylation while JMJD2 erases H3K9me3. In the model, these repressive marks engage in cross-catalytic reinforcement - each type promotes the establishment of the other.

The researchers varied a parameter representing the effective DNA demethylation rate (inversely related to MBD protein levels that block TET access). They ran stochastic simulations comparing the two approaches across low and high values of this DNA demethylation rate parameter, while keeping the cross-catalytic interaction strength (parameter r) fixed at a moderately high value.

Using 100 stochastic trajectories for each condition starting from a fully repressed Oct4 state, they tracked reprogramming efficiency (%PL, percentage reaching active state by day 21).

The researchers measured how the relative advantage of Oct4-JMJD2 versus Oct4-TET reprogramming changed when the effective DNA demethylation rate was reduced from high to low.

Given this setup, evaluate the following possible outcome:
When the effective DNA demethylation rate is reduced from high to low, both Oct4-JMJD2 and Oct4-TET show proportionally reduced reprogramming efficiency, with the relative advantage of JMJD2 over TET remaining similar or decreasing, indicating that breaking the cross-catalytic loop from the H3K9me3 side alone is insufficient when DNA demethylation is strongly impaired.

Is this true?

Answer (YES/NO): NO